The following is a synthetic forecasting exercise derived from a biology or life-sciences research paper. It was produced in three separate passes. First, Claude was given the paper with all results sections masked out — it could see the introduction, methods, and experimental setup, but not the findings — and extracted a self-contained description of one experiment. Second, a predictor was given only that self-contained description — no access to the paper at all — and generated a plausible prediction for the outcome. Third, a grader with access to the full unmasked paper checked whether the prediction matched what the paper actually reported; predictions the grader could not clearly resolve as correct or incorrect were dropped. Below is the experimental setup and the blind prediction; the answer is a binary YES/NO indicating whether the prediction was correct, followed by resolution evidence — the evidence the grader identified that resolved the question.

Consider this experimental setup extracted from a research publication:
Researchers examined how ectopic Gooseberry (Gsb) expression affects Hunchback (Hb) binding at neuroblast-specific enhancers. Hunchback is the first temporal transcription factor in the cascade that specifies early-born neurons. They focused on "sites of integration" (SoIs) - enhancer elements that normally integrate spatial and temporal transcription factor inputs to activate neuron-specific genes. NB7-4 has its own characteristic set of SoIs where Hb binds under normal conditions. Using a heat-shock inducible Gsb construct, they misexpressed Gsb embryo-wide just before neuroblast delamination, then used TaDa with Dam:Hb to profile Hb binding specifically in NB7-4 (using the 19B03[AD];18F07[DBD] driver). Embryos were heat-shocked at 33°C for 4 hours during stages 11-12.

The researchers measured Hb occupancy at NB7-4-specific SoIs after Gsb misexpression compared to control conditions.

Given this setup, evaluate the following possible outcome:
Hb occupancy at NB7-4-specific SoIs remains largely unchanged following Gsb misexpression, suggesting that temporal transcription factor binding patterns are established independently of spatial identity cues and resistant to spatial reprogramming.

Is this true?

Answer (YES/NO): NO